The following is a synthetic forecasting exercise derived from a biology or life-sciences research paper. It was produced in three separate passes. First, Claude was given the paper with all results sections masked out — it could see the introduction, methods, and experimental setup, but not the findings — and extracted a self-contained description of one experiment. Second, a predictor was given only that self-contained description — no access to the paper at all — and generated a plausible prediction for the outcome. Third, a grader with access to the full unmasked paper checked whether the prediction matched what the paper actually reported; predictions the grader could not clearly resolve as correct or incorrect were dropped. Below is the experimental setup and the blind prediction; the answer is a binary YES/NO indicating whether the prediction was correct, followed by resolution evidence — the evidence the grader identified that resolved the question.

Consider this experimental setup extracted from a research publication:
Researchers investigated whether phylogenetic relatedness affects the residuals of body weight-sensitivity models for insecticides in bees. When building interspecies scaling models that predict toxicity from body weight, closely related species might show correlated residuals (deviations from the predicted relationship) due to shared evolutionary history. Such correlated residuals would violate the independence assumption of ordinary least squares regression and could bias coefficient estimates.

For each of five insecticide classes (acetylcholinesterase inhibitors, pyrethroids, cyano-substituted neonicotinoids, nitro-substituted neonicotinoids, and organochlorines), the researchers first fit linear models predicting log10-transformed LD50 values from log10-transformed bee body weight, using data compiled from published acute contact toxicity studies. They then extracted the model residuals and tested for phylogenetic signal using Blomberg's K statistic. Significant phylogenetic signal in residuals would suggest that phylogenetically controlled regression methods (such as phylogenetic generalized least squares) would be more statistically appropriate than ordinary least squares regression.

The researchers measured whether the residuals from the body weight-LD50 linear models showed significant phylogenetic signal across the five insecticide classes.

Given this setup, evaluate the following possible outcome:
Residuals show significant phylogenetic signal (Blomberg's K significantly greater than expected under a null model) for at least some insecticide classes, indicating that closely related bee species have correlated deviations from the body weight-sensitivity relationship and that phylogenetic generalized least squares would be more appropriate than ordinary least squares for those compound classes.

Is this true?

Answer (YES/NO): NO